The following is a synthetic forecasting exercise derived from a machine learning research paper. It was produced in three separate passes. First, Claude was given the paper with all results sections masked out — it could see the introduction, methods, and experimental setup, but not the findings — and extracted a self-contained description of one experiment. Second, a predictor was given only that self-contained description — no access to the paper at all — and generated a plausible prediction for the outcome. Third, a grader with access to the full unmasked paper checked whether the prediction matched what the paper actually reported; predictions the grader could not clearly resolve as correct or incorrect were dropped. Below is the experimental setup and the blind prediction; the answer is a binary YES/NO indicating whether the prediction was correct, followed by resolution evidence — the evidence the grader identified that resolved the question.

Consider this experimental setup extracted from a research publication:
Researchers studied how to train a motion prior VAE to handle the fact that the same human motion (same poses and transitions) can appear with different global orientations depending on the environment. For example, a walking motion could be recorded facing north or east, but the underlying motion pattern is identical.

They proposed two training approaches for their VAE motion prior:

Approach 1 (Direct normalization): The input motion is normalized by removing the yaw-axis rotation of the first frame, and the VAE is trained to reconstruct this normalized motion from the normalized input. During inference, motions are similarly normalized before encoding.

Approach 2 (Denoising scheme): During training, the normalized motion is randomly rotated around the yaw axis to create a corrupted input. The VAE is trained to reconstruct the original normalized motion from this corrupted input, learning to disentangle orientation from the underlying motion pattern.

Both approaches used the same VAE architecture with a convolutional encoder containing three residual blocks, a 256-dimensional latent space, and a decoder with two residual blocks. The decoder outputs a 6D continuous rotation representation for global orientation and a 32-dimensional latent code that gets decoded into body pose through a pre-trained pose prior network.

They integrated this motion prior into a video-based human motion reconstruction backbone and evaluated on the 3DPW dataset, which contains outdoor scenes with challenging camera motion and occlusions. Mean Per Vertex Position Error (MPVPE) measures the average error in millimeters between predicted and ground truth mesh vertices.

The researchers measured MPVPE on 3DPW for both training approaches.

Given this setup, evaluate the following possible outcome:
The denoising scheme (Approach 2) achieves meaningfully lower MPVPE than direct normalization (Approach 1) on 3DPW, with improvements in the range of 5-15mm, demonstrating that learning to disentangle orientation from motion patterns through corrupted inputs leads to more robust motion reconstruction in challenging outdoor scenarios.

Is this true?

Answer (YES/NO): NO